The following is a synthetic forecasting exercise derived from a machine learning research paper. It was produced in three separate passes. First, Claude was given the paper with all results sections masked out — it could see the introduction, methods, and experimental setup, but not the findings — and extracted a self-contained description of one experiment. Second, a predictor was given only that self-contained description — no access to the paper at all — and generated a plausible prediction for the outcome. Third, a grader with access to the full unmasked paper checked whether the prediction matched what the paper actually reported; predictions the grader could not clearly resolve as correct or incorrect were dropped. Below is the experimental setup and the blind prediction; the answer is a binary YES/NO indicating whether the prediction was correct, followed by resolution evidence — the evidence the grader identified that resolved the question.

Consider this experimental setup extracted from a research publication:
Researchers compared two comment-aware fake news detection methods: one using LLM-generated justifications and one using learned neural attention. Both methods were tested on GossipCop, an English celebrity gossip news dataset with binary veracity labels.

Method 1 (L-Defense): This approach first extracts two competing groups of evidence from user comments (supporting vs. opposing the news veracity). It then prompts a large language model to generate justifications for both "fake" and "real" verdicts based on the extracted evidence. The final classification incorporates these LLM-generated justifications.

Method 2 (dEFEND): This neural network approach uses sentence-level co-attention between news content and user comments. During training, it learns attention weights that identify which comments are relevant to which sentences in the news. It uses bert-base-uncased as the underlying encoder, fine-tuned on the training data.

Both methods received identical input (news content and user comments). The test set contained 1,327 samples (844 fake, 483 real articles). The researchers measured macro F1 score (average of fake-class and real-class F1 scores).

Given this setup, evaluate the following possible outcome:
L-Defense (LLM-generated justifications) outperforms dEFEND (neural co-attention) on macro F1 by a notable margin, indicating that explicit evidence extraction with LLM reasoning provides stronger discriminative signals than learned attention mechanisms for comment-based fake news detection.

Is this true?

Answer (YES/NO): NO